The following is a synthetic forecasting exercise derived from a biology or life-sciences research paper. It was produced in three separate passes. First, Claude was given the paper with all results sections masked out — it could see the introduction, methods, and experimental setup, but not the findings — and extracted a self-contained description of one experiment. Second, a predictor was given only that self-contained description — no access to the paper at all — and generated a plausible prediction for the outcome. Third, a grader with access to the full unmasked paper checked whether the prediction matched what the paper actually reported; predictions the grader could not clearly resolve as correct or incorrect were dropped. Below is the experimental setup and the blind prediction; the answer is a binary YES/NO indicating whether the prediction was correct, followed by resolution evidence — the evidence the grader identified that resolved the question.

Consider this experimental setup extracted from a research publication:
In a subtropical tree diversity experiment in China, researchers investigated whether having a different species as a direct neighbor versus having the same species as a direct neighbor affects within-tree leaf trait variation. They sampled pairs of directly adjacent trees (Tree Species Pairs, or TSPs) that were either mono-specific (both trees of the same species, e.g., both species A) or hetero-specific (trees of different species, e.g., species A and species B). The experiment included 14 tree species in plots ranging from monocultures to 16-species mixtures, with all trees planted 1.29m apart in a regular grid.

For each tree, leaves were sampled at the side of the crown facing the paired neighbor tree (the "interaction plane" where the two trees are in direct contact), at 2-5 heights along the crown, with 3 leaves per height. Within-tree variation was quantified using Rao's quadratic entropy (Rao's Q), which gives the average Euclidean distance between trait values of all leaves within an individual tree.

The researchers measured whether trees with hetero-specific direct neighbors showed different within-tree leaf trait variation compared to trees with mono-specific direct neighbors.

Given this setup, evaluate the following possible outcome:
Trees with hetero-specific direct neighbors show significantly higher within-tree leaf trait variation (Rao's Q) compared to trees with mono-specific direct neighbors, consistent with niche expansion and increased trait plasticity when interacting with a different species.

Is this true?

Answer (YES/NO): NO